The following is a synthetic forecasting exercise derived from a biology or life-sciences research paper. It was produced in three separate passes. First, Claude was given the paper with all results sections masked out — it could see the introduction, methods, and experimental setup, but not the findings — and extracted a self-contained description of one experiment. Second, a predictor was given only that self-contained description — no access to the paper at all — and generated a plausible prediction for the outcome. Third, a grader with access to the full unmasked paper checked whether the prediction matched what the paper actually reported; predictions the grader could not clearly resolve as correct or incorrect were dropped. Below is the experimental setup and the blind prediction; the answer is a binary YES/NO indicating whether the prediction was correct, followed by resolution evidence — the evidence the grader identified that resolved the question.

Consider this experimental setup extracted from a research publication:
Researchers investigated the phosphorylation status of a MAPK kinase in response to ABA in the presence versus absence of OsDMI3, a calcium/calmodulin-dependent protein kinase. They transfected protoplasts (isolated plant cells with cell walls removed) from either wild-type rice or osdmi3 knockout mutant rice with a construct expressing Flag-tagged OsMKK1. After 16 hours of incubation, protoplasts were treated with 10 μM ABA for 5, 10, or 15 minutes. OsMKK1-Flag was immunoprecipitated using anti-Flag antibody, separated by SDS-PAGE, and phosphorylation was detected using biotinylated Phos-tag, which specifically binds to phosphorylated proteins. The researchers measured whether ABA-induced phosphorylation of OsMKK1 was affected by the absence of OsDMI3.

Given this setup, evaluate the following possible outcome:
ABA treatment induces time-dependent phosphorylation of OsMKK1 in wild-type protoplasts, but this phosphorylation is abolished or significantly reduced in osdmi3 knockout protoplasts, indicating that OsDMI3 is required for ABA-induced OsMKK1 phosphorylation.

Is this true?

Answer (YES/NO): YES